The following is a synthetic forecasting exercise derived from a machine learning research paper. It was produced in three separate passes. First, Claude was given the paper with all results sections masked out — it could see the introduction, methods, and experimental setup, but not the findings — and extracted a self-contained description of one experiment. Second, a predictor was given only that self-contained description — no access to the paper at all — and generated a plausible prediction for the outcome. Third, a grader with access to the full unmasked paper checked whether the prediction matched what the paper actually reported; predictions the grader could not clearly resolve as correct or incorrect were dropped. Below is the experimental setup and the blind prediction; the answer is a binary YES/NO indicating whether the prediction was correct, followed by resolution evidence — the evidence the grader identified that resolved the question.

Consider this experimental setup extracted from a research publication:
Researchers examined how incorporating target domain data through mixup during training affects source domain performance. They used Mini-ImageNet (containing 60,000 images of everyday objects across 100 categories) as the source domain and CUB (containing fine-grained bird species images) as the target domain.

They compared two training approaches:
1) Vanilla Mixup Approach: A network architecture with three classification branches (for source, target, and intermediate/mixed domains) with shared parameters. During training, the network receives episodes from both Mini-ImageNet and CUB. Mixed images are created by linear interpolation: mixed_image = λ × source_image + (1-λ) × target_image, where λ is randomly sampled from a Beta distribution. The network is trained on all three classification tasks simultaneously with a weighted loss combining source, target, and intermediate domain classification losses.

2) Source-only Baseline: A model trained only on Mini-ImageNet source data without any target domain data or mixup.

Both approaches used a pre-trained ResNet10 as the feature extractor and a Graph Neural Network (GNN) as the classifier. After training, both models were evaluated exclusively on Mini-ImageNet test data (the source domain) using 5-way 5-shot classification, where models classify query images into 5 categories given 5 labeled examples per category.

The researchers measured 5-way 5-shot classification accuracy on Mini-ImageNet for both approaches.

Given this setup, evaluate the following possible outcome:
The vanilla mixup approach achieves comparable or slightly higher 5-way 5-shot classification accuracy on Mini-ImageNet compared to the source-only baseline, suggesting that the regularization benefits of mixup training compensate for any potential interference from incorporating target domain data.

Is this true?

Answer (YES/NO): NO